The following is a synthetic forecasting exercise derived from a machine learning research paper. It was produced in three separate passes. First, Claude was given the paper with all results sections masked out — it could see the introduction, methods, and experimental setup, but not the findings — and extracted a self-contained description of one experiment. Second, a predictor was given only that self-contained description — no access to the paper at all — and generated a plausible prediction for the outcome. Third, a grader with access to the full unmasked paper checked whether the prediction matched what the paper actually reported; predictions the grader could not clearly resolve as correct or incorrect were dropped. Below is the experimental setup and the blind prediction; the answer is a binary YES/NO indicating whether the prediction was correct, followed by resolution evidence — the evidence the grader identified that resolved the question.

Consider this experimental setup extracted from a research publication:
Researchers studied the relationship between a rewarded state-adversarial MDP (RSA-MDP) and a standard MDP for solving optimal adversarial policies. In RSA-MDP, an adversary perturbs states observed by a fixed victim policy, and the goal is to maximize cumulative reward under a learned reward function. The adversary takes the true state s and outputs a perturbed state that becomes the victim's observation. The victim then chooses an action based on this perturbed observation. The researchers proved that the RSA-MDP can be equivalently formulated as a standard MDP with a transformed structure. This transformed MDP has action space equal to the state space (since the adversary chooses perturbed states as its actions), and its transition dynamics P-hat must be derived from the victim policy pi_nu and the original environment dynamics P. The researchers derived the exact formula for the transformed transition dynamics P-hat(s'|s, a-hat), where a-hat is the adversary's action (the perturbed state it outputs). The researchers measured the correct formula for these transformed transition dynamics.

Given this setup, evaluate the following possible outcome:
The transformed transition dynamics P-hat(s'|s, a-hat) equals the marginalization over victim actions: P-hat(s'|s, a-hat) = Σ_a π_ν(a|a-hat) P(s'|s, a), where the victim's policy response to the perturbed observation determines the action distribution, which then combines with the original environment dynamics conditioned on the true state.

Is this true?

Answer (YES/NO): YES